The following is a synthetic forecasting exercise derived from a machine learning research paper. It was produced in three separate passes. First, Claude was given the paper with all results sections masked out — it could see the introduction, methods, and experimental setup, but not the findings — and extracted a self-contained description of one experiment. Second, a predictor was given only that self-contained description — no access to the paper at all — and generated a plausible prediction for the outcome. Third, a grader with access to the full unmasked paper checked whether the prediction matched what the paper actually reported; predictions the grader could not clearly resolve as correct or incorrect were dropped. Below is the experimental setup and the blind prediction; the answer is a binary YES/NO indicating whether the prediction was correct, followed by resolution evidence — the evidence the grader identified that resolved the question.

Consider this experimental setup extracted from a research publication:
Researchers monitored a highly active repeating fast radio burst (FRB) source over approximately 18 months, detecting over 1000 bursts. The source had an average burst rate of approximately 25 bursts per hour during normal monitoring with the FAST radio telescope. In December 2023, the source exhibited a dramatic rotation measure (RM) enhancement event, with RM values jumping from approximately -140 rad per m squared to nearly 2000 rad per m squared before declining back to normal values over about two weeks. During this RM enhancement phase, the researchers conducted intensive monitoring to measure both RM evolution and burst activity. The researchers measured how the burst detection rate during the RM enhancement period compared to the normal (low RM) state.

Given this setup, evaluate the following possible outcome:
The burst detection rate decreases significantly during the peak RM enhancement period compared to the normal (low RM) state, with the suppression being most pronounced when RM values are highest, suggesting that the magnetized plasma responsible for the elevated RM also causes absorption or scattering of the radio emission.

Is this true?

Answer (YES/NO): NO